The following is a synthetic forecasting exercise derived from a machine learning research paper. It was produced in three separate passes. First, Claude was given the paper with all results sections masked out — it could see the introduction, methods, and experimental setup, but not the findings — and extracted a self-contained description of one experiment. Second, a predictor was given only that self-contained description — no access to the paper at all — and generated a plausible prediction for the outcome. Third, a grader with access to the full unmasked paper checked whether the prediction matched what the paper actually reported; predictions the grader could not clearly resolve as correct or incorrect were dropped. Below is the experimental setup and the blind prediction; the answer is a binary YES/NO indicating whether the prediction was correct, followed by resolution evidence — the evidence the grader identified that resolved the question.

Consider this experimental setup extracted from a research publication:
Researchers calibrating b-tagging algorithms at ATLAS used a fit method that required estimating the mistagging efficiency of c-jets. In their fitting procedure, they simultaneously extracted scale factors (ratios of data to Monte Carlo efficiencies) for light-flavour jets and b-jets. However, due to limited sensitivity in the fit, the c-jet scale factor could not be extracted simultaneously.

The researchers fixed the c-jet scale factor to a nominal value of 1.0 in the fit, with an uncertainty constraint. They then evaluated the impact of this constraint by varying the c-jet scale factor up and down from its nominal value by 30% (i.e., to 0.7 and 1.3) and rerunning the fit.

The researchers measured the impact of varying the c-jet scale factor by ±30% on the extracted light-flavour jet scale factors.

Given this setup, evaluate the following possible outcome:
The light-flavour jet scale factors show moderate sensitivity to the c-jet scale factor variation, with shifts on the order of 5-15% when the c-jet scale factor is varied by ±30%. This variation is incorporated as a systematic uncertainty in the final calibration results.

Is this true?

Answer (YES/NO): YES